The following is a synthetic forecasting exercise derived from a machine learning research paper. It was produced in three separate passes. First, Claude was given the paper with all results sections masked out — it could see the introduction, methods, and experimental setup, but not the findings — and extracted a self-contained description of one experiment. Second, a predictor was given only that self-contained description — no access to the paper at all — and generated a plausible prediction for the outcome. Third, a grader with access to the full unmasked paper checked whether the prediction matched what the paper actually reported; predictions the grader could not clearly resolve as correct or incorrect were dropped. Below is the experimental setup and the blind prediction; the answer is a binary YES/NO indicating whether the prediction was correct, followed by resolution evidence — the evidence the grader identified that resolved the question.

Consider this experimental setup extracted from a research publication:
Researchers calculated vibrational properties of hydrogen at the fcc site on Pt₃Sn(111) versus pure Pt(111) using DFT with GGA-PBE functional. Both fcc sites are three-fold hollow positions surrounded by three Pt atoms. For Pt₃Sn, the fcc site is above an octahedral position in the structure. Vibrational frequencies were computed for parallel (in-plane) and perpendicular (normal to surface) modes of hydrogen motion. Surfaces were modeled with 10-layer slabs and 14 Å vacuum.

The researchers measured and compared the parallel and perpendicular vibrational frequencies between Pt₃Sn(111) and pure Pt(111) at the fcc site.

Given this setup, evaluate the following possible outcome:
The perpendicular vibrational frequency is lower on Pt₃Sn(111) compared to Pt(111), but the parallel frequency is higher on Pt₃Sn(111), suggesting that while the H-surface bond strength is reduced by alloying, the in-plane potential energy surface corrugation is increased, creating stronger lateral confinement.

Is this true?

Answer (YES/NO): YES